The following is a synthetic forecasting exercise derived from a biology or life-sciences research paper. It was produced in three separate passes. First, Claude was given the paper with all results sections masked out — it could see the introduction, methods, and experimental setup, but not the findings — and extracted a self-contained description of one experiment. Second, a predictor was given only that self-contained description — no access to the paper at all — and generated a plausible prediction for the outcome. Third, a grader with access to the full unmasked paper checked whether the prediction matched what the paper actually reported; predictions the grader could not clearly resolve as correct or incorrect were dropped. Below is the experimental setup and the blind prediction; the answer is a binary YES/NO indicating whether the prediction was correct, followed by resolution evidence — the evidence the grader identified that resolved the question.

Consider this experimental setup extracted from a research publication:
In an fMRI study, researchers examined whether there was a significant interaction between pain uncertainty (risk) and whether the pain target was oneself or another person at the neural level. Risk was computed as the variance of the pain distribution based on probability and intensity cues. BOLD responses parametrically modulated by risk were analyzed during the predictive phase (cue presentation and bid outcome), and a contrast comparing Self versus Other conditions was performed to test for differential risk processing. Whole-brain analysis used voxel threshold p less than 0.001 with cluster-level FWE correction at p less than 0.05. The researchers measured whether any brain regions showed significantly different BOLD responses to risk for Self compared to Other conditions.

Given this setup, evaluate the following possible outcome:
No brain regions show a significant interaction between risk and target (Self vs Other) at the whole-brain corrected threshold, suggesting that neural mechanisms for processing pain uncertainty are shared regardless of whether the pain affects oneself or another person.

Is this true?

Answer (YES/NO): NO